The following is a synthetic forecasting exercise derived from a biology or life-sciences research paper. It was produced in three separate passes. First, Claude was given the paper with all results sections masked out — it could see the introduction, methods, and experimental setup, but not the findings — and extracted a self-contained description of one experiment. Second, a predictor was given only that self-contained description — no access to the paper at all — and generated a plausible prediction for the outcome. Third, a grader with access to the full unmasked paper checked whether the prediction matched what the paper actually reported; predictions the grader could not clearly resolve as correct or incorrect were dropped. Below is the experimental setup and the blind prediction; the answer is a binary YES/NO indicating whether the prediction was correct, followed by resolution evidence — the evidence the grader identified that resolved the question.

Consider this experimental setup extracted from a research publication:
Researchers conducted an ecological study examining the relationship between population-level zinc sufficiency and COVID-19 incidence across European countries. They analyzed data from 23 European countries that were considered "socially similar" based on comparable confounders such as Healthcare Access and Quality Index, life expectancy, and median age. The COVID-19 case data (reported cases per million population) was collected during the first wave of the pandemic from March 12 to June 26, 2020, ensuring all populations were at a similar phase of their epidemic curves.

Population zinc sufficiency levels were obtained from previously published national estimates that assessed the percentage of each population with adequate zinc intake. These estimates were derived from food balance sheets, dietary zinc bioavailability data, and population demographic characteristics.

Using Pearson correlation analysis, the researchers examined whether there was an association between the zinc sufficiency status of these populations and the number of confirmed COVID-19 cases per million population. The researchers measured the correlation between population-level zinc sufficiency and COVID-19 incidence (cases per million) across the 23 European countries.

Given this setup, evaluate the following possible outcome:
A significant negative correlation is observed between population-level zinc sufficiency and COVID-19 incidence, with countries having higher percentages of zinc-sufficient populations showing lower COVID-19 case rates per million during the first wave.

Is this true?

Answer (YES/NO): NO